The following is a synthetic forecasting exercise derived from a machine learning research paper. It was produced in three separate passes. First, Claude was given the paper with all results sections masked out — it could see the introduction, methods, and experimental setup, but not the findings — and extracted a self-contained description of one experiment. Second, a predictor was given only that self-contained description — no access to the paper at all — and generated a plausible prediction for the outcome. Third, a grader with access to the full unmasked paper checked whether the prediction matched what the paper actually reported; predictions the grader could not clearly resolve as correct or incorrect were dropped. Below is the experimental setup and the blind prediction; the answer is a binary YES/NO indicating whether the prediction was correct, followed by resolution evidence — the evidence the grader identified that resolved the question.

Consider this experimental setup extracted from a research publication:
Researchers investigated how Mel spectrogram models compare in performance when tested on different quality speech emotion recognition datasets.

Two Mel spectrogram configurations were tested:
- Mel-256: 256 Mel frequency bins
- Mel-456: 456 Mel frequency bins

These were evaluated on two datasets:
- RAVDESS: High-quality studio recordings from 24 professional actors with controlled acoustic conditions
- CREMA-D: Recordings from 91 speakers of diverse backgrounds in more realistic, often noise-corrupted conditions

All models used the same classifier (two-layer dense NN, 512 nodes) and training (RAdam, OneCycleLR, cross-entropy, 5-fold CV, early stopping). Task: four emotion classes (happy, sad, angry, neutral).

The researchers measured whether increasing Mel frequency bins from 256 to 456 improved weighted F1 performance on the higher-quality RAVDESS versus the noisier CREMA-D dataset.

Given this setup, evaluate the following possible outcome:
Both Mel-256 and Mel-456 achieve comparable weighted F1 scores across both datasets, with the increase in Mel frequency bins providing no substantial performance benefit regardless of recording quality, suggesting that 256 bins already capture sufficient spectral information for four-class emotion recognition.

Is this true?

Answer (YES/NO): YES